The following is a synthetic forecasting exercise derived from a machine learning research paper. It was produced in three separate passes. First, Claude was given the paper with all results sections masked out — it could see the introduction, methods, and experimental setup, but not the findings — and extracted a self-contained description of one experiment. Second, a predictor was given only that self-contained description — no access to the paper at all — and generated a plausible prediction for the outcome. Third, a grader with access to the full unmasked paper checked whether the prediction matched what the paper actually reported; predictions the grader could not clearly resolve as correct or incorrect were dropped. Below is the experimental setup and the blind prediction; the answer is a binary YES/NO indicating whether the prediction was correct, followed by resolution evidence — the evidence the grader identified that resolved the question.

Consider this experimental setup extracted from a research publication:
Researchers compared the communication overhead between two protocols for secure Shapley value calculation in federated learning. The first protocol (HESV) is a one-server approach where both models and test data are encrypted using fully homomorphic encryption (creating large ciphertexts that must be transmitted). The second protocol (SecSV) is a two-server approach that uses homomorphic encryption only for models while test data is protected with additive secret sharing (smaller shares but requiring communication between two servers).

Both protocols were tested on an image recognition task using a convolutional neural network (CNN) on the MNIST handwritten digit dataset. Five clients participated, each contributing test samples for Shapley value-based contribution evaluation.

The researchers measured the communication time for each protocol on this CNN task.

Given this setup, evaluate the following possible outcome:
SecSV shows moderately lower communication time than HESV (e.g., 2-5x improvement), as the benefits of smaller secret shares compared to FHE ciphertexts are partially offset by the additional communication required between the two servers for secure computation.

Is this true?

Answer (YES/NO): NO